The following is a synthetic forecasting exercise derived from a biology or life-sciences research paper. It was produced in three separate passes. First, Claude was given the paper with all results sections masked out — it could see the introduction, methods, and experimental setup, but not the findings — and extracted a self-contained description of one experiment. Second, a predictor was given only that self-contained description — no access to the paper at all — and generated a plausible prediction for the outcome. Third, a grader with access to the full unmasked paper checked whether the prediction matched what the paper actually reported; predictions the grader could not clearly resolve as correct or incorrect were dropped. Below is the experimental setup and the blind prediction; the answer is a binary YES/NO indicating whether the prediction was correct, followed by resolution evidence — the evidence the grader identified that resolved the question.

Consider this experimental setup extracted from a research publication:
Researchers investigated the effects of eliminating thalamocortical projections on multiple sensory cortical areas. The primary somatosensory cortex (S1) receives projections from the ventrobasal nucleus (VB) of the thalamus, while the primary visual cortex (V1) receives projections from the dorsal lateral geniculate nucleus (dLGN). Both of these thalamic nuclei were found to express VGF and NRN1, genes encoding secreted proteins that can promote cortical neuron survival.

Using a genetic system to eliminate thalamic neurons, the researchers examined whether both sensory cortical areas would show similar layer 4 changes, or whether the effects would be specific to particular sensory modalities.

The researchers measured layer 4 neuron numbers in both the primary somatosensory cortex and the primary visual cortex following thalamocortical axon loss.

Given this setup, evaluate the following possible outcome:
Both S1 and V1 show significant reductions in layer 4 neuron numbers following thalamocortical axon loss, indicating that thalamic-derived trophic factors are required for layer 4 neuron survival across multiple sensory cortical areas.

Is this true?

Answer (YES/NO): NO